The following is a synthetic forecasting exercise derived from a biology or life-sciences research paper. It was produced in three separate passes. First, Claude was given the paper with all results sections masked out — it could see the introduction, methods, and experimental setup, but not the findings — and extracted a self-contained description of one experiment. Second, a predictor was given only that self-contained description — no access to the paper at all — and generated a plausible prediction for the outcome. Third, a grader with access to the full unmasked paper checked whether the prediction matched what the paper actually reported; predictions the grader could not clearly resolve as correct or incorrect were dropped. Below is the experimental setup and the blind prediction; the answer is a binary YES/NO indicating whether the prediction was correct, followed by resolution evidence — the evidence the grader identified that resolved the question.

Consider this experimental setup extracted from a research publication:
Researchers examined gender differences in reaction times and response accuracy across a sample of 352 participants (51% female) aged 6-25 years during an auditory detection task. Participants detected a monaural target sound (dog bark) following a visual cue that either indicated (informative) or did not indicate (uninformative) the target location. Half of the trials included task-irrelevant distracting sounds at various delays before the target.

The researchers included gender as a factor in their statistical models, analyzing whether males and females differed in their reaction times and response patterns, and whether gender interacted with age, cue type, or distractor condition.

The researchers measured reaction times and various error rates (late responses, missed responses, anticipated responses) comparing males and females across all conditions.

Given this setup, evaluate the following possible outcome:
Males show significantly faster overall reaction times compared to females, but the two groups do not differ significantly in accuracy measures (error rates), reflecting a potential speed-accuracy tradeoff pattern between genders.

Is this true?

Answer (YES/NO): NO